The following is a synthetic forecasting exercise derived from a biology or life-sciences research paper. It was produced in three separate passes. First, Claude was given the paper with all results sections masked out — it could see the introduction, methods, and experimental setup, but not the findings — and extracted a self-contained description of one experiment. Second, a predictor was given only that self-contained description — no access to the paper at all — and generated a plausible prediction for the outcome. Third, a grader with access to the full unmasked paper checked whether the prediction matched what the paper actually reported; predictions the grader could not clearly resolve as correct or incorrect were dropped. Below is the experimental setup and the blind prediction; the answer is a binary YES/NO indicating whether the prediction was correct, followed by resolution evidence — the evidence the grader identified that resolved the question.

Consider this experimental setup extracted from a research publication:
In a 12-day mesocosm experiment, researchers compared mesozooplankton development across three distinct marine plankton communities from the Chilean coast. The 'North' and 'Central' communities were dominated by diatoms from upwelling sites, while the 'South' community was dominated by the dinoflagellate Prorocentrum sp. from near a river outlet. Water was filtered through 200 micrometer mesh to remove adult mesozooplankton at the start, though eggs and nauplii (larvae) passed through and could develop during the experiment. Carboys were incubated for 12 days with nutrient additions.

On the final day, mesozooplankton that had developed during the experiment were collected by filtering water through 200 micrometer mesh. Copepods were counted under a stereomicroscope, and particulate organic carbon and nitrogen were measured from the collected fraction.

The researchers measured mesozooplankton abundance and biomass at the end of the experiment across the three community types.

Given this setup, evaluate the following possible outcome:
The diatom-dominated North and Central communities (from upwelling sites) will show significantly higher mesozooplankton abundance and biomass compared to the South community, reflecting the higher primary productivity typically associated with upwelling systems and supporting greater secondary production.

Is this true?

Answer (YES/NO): NO